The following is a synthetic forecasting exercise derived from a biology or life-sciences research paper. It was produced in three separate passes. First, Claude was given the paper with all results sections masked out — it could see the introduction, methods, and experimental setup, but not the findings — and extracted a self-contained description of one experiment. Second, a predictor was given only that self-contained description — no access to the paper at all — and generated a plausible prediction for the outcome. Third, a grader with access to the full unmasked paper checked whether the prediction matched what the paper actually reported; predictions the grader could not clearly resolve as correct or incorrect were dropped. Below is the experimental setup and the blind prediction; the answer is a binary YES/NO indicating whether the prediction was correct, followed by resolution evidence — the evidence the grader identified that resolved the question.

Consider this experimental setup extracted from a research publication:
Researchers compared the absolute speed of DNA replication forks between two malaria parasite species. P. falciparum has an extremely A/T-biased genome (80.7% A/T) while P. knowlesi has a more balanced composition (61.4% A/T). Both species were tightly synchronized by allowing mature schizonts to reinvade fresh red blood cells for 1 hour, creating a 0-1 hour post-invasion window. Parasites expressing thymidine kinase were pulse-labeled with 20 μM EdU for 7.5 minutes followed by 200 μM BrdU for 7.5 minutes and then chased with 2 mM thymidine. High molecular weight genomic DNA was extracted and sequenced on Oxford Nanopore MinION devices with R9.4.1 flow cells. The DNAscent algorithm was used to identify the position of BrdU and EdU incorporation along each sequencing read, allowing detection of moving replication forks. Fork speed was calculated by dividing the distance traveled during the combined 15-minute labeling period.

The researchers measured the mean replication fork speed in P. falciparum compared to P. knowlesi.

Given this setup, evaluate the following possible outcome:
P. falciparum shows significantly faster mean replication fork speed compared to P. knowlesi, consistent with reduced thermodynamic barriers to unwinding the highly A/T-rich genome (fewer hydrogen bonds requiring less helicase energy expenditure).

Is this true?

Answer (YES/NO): NO